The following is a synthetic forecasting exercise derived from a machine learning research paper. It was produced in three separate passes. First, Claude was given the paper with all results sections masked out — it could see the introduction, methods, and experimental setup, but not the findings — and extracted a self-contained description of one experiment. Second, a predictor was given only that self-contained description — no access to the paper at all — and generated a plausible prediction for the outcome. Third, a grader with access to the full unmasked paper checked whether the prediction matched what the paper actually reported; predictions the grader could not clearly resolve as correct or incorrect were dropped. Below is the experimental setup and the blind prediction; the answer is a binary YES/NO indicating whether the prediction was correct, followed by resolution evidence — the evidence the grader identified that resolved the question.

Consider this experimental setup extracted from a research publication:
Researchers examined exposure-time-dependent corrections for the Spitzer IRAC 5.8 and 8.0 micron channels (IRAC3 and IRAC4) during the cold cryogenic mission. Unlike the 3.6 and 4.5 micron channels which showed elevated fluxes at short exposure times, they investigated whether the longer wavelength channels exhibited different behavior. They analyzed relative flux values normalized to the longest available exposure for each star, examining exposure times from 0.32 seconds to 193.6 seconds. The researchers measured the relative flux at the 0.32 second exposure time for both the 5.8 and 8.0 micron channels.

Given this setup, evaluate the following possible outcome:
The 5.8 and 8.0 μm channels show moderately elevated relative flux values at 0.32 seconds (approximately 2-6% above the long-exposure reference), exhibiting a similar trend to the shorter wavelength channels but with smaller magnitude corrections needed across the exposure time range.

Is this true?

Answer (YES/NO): NO